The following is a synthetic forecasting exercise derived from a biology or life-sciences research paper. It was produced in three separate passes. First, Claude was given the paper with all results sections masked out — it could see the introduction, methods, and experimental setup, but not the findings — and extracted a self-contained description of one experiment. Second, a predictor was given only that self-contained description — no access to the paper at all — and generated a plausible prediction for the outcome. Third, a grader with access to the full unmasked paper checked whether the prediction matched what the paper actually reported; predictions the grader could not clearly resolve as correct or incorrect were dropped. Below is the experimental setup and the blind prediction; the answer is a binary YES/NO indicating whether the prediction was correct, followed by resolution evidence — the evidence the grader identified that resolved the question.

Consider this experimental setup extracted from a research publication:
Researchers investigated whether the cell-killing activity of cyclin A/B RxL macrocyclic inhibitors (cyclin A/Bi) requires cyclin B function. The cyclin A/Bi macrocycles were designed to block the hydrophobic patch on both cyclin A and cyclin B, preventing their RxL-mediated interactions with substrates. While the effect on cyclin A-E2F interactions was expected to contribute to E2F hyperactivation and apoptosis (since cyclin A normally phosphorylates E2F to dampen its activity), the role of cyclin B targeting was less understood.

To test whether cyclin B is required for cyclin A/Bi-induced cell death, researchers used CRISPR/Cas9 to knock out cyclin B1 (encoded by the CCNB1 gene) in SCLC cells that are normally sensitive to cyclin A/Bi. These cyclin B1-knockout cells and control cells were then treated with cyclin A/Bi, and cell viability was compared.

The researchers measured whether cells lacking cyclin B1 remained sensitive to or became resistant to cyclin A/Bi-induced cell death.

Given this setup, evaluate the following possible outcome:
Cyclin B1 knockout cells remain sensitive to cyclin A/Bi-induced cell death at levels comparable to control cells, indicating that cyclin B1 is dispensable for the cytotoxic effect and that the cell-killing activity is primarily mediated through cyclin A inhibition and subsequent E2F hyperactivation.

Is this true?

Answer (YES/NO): NO